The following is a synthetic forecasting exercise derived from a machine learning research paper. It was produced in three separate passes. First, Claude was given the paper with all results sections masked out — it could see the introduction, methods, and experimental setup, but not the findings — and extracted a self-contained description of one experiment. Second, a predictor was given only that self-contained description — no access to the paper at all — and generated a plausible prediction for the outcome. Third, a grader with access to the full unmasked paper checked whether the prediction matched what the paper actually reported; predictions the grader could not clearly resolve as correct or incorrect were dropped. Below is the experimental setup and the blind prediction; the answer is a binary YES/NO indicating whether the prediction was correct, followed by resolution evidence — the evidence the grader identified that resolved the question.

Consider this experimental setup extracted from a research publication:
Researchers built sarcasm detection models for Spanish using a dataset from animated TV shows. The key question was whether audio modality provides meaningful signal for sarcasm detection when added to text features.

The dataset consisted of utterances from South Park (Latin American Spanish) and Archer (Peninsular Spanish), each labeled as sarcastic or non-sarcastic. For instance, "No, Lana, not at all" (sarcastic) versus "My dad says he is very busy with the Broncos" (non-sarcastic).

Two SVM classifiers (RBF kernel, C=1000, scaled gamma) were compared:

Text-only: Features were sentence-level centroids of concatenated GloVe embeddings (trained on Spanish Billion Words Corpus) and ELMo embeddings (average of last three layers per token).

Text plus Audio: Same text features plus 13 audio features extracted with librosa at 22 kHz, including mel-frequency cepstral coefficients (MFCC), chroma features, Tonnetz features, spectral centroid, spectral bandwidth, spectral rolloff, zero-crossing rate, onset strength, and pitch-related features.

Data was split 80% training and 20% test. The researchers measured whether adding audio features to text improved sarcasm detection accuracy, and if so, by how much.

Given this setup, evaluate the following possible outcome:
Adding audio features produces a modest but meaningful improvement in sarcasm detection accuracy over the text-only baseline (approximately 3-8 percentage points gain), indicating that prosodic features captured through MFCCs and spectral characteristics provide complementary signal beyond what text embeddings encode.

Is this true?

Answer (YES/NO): NO